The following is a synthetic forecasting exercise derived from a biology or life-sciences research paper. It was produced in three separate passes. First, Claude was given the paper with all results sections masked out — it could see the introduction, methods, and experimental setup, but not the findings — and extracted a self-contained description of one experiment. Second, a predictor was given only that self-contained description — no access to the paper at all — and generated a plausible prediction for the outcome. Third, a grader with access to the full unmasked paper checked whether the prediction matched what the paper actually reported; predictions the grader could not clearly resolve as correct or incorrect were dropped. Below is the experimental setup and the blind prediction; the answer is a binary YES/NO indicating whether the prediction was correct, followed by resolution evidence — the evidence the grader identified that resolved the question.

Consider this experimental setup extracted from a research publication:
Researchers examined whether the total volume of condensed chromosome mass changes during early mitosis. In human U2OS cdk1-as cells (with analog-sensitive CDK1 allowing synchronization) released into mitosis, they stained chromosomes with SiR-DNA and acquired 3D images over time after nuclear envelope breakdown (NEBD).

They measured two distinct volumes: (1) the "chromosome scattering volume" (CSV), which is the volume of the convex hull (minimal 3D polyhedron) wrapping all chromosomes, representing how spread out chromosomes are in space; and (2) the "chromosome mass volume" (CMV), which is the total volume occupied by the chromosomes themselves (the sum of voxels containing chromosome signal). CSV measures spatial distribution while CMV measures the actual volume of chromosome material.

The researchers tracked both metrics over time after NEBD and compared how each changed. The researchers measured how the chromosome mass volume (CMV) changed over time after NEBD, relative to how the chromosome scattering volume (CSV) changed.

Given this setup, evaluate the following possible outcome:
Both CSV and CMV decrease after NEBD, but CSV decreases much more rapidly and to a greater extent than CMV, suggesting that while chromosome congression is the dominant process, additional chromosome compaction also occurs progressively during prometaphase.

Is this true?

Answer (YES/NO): NO